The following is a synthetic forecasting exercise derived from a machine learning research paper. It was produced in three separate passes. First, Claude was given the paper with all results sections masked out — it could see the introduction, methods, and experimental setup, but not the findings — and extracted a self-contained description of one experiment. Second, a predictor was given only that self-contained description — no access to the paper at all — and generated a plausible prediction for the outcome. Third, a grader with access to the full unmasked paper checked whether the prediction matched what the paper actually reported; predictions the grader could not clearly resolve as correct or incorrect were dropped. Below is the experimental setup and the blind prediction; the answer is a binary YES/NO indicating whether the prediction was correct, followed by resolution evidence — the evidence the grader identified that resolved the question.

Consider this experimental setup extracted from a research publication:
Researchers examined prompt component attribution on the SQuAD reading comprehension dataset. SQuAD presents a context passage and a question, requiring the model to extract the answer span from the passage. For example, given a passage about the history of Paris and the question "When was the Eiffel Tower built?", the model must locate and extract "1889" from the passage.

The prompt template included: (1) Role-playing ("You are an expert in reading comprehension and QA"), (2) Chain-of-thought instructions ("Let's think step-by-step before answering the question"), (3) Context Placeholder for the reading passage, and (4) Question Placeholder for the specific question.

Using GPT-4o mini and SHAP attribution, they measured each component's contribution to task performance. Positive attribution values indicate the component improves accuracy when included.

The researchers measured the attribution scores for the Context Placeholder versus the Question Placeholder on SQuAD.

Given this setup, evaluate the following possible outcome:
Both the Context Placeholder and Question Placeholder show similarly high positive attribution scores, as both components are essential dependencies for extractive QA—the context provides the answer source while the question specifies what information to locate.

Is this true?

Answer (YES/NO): NO